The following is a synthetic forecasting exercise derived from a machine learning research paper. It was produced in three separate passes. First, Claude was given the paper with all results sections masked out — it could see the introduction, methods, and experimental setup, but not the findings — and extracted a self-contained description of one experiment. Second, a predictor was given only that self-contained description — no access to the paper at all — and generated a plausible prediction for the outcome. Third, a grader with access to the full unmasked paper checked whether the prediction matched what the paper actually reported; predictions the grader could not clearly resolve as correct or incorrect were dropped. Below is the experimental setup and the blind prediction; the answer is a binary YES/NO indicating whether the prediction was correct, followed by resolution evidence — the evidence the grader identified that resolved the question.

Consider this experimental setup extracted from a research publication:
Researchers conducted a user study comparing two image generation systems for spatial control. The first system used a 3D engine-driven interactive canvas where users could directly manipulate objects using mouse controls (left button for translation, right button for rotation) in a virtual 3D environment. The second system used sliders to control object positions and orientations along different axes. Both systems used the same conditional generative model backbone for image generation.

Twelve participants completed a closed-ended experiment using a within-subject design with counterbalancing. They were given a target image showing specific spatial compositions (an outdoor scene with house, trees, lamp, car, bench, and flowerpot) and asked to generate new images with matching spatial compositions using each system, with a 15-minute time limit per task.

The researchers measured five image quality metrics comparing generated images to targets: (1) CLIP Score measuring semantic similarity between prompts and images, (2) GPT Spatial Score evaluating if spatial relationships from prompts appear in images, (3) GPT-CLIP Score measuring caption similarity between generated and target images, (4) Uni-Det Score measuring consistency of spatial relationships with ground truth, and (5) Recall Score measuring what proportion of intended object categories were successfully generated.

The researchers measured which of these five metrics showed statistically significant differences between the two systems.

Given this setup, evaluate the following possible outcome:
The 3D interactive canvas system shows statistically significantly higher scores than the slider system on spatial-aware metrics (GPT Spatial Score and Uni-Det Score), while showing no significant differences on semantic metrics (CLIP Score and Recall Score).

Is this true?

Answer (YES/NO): NO